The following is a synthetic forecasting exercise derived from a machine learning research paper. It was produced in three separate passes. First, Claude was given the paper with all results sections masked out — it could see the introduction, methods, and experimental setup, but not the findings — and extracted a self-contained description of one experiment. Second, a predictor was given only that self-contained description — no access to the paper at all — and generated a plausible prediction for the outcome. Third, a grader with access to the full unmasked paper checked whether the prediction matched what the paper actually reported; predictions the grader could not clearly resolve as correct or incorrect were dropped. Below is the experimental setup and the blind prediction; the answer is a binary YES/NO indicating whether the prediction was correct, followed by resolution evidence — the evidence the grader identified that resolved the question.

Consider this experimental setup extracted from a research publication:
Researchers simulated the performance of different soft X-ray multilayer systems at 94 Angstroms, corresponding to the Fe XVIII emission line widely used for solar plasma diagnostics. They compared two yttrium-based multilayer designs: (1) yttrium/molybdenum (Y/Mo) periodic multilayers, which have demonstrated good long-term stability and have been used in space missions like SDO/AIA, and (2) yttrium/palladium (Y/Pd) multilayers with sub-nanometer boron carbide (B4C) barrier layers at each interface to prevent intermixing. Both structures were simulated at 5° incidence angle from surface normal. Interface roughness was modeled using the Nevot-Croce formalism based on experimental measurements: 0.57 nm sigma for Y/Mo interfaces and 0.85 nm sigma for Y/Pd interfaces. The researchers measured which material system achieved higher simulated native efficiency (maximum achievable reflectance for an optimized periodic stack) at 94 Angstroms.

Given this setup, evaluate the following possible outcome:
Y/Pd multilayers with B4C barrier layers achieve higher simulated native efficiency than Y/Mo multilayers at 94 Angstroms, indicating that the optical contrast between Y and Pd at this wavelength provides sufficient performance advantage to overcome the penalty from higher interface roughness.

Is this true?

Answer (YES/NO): YES